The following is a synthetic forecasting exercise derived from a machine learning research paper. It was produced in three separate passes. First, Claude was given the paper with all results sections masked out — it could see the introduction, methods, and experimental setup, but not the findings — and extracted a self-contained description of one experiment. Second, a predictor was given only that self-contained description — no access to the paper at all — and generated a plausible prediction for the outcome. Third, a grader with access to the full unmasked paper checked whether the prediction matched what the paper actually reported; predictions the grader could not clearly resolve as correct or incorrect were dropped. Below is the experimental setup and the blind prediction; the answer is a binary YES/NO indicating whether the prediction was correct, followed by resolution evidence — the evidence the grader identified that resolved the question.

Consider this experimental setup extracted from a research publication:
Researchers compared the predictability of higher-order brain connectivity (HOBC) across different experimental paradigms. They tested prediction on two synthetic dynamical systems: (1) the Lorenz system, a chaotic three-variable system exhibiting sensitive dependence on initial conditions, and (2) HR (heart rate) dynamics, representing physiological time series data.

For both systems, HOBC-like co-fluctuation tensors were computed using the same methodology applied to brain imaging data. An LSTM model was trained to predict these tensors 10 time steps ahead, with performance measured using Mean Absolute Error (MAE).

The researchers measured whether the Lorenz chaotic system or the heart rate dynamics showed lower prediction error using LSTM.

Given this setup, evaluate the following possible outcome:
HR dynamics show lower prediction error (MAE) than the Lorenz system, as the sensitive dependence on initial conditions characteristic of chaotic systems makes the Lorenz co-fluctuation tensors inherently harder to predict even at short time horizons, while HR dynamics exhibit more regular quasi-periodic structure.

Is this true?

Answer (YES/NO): YES